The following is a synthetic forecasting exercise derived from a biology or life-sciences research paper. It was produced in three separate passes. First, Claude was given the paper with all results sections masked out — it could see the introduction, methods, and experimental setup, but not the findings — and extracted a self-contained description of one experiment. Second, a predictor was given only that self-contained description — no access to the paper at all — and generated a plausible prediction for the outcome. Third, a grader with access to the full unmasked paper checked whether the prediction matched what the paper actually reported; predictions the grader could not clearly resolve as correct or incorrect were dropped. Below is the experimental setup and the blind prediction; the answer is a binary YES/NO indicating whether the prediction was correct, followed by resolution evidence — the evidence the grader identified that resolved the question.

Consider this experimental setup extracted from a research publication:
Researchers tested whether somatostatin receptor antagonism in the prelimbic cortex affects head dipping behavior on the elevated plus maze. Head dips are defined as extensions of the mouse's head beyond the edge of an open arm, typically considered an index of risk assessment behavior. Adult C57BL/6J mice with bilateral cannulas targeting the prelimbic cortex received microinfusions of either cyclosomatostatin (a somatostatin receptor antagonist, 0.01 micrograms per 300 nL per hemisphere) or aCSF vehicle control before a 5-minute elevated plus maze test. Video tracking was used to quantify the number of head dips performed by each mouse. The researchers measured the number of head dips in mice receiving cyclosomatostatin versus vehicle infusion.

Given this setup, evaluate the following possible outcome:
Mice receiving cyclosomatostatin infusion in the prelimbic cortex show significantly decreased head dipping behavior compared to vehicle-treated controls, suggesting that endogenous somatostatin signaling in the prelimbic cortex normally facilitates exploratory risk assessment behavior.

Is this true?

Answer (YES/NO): NO